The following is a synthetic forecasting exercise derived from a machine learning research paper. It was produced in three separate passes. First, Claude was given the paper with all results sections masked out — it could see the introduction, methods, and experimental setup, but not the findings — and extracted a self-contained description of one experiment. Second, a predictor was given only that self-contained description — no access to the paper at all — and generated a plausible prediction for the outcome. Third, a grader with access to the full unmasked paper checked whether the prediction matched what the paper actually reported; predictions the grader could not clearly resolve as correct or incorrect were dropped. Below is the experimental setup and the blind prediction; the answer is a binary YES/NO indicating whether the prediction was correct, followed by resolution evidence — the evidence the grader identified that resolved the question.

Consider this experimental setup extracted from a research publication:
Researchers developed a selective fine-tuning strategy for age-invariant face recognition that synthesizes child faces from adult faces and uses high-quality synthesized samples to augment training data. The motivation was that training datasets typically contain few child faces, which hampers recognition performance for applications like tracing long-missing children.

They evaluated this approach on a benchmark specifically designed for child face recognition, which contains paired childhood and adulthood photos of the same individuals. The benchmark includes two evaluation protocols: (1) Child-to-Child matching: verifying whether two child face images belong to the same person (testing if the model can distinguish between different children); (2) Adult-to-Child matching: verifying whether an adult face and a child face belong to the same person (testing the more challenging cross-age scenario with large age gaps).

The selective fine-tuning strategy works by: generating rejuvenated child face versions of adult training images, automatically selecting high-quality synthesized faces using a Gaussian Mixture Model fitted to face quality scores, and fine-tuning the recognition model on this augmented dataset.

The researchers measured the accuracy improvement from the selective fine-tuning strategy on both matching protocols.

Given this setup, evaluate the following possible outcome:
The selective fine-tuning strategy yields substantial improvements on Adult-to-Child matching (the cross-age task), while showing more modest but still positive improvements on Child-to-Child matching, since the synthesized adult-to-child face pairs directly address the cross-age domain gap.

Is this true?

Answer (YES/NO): YES